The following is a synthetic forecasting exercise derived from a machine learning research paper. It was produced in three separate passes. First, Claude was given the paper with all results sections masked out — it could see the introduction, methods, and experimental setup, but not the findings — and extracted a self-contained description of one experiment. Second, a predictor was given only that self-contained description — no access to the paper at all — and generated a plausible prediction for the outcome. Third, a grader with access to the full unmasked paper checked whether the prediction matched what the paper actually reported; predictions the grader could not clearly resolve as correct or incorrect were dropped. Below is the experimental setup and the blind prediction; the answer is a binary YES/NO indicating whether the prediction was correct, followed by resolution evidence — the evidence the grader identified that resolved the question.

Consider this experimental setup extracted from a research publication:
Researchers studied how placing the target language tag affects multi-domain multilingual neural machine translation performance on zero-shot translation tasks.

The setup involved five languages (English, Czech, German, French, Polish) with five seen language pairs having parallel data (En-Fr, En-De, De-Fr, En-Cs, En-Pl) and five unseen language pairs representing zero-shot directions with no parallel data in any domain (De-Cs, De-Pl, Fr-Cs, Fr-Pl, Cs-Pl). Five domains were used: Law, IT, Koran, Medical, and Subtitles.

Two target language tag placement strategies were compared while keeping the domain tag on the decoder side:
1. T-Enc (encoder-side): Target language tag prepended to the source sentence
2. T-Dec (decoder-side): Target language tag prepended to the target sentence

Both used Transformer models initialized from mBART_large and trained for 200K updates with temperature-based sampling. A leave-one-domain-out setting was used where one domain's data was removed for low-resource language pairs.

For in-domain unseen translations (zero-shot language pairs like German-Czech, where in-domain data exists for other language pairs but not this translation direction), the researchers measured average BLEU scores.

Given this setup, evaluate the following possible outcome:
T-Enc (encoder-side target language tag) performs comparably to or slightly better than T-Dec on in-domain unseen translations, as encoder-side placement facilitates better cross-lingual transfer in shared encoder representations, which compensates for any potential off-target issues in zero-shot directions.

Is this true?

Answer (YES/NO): NO